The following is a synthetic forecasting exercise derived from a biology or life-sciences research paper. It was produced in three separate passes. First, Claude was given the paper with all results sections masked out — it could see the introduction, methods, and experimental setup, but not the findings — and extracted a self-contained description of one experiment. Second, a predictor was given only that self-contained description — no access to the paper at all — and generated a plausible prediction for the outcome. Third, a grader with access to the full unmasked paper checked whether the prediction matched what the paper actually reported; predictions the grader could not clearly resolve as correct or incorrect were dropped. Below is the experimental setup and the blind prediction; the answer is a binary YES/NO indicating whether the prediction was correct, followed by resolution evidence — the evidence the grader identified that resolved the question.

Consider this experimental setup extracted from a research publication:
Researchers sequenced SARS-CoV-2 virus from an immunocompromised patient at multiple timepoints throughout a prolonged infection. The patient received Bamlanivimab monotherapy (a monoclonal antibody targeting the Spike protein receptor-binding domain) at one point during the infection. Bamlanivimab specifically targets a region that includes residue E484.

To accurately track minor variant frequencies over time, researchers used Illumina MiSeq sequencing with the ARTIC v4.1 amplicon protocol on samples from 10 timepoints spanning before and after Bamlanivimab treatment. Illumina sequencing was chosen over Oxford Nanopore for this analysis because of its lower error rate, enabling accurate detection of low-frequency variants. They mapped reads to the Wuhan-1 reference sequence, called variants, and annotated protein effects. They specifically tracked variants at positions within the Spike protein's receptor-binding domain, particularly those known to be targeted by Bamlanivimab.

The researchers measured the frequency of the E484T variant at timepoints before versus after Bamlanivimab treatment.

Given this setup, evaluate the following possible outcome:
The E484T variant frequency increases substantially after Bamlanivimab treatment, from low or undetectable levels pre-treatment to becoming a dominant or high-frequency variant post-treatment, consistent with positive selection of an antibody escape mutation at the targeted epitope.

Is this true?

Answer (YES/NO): YES